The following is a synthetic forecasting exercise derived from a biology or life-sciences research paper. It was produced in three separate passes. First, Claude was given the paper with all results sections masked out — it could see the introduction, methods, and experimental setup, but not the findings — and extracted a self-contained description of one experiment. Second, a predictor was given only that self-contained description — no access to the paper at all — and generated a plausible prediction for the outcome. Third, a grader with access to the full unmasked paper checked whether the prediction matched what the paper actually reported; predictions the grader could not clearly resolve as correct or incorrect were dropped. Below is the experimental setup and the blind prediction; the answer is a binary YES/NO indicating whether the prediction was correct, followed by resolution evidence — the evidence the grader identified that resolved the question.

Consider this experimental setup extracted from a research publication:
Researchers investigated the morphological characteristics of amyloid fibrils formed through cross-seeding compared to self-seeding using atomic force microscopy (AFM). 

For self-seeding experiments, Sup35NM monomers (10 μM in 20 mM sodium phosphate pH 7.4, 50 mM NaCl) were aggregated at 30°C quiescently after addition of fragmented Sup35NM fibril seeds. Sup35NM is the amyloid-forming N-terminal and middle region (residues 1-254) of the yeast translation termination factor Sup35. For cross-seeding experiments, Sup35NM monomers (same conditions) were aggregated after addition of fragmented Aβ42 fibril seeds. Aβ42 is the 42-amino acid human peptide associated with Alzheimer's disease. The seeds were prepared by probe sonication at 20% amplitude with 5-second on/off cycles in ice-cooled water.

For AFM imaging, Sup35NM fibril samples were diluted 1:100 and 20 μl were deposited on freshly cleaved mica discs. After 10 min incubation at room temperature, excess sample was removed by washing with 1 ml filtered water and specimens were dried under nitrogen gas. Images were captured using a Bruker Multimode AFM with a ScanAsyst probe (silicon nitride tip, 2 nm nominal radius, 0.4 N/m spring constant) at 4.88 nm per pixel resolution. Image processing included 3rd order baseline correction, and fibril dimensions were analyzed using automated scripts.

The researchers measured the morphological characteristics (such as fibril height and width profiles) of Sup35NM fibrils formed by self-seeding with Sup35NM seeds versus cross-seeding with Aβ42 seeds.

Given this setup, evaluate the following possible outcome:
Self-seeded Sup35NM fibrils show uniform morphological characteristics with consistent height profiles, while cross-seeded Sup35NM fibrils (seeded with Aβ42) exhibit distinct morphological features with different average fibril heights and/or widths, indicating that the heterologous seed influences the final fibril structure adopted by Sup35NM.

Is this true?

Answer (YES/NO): NO